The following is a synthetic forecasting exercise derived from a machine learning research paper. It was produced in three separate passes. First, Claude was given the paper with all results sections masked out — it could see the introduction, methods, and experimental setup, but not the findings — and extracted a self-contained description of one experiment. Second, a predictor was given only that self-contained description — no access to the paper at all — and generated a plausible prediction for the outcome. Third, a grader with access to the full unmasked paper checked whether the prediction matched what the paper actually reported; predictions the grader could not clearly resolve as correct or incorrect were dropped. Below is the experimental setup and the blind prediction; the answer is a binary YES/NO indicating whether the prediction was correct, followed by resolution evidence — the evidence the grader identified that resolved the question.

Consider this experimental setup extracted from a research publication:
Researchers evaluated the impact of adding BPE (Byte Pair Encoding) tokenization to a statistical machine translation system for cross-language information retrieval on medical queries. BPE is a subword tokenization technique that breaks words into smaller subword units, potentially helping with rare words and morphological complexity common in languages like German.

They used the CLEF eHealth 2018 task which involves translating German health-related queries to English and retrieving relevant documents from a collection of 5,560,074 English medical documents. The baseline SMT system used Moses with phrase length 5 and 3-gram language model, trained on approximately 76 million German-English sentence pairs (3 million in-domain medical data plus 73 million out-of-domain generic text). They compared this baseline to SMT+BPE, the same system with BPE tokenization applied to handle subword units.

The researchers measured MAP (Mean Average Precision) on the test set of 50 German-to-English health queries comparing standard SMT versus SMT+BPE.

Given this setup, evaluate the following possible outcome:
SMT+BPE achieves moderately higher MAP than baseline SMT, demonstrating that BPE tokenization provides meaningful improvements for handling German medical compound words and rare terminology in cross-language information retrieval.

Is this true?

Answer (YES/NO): NO